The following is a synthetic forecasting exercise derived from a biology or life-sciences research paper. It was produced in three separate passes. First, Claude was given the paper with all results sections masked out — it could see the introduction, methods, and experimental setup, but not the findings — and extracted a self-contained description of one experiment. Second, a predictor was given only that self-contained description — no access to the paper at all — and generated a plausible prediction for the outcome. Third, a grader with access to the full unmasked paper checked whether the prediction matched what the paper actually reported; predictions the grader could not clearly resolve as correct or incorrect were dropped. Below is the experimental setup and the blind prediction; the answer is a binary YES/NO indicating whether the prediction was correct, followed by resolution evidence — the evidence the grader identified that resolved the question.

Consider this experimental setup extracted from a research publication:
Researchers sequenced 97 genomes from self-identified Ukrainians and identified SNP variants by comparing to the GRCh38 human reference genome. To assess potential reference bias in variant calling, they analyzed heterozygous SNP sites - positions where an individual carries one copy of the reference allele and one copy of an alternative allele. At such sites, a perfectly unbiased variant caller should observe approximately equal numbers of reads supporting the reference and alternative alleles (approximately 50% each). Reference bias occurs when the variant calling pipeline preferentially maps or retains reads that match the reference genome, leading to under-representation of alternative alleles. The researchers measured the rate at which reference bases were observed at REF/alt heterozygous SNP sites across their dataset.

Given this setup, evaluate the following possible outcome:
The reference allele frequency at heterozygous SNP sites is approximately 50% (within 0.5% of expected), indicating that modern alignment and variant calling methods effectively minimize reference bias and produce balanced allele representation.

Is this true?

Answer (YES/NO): YES